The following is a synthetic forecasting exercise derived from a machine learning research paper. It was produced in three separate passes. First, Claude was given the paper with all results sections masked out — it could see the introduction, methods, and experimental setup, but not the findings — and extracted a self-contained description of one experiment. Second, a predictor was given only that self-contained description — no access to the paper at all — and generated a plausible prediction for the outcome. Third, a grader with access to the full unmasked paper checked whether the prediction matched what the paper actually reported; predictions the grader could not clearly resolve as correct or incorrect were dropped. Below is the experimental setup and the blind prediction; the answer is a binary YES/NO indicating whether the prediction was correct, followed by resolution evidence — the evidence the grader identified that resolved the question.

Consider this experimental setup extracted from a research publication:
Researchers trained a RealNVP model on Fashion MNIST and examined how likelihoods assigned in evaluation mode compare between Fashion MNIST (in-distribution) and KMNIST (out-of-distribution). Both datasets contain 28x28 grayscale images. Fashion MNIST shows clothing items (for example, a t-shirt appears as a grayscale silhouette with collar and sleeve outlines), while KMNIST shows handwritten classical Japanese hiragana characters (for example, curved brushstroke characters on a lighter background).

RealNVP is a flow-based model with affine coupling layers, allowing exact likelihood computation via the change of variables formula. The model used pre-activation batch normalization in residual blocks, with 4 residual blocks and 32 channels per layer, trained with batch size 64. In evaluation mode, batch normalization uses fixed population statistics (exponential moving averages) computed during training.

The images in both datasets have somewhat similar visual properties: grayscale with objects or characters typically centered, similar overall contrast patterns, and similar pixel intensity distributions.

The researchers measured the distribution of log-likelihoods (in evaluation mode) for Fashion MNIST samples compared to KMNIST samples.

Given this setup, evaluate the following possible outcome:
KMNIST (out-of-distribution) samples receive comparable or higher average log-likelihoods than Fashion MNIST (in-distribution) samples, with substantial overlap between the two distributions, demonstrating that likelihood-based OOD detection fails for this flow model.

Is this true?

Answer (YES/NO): YES